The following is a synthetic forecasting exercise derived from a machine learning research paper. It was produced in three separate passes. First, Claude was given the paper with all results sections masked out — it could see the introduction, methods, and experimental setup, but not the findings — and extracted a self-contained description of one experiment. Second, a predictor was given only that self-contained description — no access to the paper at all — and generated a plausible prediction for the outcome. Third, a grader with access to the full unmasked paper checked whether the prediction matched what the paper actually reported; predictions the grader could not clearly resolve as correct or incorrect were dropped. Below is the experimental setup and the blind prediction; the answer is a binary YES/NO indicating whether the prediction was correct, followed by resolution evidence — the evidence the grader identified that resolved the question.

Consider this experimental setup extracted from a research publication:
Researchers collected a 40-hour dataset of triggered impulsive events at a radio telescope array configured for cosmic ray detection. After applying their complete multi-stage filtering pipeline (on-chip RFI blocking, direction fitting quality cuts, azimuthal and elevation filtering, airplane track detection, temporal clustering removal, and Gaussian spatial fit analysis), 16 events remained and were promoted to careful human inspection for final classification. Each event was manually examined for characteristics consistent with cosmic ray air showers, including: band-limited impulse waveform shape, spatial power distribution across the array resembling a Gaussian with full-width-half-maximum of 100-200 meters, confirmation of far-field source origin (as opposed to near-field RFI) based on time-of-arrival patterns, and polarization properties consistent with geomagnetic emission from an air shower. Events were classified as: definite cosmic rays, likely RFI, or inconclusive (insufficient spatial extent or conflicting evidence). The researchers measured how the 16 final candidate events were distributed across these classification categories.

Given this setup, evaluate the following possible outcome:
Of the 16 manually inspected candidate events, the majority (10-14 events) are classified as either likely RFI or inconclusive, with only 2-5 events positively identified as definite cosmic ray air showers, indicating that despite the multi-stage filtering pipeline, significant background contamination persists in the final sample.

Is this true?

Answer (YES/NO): NO